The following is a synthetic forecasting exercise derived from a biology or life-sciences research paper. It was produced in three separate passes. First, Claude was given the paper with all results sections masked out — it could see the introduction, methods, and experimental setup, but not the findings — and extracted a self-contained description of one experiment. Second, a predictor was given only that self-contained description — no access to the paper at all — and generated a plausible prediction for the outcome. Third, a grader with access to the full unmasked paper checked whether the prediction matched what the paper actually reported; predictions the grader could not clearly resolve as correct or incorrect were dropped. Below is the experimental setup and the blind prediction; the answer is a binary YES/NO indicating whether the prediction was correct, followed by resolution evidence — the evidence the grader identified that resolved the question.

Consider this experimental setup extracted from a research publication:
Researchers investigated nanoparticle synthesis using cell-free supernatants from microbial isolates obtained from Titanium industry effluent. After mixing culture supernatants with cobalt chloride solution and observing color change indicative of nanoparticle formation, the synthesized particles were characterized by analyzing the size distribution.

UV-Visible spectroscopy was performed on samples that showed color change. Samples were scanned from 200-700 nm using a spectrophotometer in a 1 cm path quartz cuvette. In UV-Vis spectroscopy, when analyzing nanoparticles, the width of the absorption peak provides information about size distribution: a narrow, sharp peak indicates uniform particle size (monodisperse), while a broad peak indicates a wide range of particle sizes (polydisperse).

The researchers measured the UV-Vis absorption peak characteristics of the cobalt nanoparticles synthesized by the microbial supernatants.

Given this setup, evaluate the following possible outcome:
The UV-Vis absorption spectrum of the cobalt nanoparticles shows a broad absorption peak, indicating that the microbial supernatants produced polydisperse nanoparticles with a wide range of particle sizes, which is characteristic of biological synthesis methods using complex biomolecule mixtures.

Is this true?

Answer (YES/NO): NO